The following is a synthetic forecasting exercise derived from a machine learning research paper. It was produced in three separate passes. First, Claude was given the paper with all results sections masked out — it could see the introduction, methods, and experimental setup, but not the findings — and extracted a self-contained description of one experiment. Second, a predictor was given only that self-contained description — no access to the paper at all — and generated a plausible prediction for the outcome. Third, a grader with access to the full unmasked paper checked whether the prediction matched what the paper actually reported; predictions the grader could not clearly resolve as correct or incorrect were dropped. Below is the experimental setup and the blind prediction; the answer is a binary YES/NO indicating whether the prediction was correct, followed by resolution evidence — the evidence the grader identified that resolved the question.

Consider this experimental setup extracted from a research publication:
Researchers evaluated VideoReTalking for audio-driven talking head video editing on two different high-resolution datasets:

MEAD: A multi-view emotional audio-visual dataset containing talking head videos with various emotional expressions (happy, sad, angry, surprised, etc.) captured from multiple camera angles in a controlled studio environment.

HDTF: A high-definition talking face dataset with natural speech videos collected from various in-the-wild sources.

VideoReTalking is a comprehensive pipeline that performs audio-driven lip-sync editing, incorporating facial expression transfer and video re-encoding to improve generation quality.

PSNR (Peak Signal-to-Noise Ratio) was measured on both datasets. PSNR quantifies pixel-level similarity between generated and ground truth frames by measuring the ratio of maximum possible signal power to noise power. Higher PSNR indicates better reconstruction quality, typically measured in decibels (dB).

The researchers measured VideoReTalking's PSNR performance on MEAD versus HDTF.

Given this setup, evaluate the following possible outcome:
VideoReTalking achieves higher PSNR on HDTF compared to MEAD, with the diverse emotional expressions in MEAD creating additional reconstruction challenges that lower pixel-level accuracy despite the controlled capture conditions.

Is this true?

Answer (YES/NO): NO